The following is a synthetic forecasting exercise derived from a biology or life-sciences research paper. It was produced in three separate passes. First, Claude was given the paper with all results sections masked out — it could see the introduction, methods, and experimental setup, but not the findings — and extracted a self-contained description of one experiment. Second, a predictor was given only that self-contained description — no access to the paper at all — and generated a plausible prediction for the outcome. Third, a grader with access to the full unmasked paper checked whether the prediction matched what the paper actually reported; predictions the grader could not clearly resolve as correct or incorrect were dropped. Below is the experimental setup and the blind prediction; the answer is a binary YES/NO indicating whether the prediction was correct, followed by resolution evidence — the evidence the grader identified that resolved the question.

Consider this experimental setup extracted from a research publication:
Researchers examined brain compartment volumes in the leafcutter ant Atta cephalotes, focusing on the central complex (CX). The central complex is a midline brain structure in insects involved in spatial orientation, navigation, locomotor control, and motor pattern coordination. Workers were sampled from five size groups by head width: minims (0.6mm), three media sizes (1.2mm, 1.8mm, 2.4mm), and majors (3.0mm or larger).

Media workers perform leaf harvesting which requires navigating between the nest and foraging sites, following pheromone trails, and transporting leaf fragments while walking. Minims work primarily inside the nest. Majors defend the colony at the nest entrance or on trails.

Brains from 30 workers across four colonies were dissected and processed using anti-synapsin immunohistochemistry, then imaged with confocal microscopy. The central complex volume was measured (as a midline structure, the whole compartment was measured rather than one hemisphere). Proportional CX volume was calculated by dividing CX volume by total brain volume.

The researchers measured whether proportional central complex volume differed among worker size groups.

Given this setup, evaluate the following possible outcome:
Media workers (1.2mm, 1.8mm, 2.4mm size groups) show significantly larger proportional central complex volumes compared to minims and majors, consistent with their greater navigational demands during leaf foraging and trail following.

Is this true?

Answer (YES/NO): NO